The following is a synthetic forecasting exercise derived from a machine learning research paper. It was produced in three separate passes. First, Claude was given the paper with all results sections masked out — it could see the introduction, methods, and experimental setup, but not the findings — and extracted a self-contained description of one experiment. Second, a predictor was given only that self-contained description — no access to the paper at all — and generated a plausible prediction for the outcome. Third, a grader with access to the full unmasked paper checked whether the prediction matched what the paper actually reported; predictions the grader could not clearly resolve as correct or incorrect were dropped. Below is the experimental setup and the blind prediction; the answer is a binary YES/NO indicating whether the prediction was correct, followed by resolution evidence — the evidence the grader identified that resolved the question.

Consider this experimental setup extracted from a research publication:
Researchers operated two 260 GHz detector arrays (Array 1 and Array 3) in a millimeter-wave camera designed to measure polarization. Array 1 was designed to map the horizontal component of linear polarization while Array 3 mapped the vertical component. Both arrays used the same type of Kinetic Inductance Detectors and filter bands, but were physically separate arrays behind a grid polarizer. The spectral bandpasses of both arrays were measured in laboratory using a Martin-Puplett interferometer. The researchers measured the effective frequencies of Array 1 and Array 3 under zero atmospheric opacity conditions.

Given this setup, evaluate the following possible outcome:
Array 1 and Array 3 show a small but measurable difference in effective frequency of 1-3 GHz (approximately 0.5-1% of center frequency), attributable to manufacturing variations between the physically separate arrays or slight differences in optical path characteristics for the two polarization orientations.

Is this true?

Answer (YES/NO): YES